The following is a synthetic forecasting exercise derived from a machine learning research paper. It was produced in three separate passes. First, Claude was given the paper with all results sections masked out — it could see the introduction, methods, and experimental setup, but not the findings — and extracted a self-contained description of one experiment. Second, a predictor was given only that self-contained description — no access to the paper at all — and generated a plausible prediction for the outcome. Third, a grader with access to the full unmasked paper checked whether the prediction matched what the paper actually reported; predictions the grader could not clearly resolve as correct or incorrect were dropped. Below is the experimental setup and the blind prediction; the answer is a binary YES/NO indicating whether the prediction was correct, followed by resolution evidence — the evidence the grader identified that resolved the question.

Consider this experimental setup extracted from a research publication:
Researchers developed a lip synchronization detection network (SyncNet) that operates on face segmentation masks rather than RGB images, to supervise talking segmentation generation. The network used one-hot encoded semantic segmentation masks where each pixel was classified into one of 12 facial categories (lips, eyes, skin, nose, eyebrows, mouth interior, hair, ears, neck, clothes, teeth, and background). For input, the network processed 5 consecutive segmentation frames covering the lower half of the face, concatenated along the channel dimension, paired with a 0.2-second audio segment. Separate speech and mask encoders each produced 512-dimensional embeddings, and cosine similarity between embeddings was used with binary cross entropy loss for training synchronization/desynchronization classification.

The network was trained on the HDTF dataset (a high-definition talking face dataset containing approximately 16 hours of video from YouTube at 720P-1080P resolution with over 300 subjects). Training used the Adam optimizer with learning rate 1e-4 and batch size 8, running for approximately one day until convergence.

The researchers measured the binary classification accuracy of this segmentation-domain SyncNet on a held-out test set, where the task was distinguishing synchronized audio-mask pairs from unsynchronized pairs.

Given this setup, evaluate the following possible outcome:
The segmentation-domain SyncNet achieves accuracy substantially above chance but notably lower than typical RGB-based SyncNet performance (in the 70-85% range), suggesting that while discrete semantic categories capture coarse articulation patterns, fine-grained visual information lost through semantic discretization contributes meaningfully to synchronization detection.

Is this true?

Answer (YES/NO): YES